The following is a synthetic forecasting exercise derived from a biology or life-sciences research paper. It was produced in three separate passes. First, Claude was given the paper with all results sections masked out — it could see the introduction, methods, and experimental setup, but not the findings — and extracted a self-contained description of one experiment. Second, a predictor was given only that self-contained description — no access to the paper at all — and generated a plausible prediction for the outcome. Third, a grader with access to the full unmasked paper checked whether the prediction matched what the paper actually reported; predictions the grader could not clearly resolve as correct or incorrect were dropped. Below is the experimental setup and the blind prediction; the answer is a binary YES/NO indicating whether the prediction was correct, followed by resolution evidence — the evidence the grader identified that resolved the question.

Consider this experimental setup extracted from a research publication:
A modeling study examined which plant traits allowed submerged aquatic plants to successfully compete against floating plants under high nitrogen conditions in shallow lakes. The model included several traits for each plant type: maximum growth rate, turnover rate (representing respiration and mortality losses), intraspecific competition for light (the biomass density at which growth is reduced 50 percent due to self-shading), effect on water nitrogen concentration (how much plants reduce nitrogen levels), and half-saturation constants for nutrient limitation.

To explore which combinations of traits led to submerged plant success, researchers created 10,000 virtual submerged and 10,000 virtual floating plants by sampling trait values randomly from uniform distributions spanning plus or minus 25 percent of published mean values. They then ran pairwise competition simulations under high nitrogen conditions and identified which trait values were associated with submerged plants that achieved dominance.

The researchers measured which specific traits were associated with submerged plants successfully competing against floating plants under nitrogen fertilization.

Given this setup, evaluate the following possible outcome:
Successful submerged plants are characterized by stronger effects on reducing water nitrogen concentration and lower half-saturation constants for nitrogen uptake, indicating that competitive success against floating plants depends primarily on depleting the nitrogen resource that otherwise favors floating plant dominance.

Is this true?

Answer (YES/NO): NO